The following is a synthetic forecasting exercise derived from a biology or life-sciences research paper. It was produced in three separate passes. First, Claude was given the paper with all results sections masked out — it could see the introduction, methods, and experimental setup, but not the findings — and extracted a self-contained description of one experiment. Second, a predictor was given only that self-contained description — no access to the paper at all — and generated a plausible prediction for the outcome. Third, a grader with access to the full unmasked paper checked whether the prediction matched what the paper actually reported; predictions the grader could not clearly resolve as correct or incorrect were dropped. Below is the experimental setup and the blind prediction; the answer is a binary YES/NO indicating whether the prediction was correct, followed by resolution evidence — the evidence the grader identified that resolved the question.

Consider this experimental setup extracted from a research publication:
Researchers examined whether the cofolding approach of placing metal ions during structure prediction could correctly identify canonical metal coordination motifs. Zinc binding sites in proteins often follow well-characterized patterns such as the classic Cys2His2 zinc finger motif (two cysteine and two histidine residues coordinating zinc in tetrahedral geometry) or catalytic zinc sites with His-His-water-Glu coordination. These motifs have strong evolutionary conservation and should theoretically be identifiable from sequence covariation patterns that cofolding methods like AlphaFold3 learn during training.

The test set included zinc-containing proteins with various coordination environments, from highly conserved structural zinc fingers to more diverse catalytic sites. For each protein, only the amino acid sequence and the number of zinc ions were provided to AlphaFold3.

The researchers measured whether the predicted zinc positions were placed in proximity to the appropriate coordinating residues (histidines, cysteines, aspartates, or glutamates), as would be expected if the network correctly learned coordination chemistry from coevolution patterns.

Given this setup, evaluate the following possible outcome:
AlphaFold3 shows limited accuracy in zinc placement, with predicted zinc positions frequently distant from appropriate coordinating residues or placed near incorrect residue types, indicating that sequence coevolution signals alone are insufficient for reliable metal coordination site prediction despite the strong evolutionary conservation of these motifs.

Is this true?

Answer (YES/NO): NO